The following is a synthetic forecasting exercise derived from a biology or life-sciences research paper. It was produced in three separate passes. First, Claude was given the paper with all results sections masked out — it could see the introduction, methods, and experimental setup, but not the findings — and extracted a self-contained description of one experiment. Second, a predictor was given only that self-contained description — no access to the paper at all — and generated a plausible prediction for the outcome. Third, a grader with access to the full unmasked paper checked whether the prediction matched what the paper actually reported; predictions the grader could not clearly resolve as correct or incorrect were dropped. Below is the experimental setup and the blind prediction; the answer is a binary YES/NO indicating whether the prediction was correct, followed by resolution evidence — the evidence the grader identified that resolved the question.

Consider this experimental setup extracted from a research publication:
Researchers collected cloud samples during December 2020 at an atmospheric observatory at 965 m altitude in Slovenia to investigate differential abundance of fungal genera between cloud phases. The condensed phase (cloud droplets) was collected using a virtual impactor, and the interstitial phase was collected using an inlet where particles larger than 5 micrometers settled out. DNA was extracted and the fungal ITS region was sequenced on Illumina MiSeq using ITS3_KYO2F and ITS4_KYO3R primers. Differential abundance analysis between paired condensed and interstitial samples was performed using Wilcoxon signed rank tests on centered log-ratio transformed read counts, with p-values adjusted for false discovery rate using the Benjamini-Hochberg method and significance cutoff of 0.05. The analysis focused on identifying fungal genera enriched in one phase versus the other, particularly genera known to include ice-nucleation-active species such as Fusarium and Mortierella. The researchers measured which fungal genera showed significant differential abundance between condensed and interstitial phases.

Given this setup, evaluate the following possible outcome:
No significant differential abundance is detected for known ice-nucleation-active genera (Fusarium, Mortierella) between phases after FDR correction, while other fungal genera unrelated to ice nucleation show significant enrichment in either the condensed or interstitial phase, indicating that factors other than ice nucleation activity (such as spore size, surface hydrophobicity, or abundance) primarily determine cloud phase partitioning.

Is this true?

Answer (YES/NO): YES